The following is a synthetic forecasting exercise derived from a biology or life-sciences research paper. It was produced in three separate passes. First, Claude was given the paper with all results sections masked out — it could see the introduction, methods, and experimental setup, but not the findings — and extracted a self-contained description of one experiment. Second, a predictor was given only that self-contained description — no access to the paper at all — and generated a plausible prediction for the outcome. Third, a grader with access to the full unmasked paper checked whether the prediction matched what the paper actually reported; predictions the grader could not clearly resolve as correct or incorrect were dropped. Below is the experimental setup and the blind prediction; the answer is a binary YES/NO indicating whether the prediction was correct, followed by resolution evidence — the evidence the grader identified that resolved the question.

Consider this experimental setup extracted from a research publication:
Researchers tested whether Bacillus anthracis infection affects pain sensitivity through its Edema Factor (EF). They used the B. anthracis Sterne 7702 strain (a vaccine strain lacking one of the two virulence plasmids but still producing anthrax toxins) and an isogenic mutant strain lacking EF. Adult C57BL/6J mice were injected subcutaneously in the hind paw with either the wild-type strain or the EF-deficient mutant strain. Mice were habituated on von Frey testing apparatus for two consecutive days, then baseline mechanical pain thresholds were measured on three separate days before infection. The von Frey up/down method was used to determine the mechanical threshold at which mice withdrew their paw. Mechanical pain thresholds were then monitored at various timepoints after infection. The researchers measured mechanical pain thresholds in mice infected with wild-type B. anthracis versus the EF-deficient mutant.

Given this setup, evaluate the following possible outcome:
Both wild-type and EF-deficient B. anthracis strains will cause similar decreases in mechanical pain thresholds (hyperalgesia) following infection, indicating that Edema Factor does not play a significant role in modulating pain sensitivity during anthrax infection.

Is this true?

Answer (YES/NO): NO